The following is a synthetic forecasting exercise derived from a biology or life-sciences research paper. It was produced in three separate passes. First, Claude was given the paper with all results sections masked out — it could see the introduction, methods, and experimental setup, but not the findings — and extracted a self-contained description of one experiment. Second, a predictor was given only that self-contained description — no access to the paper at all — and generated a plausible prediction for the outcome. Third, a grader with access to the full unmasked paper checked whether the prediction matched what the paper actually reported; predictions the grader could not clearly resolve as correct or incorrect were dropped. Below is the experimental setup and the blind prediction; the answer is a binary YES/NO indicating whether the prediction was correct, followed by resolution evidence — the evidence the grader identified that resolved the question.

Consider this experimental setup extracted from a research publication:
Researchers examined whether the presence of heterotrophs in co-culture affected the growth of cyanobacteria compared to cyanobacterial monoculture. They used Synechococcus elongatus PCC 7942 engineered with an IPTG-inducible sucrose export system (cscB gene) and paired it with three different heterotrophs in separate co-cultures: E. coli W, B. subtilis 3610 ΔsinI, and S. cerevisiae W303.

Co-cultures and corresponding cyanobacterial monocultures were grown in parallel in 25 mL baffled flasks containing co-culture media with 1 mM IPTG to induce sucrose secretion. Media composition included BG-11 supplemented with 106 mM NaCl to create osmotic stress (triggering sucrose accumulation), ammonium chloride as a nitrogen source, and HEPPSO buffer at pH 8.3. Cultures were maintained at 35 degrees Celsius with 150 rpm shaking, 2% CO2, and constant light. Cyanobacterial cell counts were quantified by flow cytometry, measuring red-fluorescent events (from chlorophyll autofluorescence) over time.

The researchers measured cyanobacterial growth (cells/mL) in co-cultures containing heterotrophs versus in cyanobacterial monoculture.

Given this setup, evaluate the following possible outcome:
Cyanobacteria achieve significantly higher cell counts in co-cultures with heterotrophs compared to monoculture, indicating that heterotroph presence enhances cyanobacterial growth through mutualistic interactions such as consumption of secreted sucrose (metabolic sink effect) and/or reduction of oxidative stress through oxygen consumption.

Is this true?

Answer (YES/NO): YES